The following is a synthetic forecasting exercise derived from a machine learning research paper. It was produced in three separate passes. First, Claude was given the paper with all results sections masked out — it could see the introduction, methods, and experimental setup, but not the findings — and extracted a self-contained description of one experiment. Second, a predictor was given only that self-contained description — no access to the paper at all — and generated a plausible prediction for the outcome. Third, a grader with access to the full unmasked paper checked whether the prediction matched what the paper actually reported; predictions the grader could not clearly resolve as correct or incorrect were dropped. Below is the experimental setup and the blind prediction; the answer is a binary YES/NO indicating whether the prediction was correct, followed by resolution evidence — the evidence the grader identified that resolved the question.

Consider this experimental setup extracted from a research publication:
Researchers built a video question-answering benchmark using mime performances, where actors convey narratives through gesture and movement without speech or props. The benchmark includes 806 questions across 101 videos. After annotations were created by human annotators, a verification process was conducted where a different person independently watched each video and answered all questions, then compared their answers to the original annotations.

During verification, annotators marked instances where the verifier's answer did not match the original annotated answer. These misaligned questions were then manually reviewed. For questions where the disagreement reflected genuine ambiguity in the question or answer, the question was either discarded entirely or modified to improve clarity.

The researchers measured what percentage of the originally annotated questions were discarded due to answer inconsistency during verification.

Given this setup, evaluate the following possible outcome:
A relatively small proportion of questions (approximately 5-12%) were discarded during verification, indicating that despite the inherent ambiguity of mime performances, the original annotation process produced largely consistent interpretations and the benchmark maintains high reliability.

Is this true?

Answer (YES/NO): NO